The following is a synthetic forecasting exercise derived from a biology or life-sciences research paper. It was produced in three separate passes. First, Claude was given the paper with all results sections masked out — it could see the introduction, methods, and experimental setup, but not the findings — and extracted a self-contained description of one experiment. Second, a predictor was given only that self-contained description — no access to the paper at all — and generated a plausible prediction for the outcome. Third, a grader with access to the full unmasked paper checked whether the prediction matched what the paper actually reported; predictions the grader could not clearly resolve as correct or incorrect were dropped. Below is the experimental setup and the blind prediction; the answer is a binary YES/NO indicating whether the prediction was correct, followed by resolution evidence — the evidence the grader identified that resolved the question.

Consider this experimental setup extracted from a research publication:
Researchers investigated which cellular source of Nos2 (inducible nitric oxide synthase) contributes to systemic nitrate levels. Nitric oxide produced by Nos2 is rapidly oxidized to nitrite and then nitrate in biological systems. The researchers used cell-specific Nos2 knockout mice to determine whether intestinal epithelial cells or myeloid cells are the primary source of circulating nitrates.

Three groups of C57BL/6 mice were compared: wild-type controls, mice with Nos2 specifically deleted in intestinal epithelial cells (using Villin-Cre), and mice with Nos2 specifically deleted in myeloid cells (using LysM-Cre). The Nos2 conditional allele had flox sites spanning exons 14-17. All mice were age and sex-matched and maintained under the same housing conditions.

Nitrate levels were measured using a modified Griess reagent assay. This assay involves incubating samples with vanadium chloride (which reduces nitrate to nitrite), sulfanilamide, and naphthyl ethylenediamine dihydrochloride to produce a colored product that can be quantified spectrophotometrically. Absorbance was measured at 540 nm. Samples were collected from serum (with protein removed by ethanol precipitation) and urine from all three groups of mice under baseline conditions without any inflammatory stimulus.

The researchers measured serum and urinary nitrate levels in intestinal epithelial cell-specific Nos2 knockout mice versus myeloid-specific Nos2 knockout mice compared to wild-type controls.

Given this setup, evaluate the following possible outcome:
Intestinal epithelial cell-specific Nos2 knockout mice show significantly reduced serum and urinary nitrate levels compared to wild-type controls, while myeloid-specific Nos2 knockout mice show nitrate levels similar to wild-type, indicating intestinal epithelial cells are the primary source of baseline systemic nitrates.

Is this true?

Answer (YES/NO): YES